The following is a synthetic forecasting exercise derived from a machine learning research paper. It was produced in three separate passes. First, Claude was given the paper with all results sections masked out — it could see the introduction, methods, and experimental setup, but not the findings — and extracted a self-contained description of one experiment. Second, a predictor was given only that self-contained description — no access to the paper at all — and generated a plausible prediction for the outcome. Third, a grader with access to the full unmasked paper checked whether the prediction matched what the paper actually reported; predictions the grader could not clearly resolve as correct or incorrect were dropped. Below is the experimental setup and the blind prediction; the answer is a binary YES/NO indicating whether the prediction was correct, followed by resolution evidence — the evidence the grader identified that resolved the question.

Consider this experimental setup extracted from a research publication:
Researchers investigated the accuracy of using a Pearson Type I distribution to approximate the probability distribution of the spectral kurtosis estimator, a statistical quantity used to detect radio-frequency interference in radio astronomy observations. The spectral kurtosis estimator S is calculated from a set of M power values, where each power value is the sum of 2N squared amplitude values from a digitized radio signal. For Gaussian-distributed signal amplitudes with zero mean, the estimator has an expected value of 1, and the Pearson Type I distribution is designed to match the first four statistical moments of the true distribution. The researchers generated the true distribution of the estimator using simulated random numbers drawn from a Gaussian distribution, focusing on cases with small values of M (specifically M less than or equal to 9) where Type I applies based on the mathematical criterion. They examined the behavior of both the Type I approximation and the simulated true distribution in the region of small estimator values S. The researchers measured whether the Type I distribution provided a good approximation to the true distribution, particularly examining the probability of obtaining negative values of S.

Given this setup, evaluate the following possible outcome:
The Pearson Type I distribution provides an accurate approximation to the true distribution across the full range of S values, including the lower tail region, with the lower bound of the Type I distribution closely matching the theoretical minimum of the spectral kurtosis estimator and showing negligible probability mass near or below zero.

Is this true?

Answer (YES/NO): NO